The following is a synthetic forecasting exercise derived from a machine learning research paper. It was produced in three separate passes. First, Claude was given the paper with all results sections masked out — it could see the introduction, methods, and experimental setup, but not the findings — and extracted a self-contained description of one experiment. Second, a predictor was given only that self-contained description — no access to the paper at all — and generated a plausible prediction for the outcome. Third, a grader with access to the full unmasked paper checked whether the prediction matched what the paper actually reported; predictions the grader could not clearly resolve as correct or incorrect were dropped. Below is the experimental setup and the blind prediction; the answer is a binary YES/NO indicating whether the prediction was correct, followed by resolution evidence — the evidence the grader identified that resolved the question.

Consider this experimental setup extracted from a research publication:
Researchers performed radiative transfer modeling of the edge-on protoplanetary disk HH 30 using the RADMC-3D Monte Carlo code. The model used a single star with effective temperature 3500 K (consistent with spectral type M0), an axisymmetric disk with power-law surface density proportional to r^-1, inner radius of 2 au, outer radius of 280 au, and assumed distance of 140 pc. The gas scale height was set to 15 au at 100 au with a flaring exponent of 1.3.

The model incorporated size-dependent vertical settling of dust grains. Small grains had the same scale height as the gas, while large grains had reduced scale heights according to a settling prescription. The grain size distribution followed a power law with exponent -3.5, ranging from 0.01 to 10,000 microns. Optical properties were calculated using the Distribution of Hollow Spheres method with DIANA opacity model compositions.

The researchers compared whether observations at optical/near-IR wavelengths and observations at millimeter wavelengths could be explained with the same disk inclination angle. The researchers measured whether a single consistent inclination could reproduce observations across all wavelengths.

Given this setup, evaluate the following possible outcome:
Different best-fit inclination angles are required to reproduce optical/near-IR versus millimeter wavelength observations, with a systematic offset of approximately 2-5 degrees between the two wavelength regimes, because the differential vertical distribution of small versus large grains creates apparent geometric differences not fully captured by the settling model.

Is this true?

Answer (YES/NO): NO